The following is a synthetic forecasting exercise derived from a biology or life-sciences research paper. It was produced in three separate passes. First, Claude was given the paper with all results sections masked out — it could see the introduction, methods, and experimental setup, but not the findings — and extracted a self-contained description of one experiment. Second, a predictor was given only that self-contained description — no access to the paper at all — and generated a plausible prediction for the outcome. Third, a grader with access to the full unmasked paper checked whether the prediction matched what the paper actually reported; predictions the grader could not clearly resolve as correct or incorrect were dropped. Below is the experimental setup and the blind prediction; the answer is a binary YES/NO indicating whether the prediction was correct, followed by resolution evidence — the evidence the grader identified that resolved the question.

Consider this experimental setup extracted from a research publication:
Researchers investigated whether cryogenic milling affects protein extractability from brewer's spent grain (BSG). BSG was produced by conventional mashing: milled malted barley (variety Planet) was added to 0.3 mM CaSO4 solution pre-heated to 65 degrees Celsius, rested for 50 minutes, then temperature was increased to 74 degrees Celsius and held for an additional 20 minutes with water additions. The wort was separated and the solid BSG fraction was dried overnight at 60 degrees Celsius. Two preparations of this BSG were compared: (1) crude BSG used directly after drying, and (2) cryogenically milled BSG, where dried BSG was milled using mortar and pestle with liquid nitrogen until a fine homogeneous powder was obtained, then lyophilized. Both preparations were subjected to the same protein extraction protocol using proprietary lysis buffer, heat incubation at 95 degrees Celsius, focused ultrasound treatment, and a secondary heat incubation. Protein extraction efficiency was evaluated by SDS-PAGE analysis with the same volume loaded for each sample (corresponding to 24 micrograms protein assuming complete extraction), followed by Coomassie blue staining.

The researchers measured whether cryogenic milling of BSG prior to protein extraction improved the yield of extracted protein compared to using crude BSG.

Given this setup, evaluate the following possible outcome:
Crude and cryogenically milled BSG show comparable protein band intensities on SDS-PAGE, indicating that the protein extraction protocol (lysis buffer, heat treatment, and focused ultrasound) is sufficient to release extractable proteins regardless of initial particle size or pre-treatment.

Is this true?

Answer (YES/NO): YES